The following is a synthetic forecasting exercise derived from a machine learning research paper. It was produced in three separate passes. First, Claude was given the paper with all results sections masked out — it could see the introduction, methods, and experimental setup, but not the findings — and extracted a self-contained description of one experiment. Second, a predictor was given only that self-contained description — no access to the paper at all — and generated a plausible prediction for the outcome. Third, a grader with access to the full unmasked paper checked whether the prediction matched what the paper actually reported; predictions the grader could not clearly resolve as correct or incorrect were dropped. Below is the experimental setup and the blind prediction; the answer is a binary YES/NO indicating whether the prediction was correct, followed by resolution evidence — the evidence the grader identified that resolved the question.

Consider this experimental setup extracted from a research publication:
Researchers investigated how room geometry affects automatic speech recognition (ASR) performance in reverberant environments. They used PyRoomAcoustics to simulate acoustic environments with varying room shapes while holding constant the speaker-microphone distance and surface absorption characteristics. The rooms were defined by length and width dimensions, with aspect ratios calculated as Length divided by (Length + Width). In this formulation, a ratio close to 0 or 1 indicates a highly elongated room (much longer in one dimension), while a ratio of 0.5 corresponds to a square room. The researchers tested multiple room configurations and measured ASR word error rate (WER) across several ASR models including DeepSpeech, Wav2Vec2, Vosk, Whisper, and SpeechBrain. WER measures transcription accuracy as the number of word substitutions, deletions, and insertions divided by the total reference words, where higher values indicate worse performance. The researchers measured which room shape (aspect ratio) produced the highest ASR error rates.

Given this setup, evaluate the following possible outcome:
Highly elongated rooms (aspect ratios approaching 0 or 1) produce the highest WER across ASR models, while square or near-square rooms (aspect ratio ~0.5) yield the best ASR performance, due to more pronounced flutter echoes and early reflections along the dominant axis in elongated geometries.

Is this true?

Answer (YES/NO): NO